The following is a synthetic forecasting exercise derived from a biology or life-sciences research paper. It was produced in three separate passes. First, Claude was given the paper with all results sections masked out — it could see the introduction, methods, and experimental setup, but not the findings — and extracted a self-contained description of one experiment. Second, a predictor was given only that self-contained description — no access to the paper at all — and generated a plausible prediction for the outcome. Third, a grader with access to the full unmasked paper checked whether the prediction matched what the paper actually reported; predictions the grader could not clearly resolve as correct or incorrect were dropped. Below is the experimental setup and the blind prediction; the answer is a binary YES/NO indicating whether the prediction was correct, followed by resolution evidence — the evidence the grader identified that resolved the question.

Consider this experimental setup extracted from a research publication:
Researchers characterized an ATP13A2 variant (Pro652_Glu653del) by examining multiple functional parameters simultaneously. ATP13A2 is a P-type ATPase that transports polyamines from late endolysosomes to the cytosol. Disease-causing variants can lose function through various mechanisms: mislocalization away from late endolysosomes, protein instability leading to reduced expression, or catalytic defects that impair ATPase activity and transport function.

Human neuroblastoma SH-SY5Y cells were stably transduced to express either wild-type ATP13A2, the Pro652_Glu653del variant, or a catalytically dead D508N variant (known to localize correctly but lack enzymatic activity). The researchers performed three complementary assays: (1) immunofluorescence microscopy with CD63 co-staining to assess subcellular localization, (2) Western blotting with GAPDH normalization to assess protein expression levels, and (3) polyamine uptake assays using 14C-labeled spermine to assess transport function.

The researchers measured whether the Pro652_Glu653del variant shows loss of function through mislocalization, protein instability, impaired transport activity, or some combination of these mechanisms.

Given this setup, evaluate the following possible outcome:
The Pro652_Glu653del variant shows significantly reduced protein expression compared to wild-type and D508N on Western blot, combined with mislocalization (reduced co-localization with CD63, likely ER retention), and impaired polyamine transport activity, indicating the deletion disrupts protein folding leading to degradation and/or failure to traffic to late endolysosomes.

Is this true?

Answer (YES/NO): YES